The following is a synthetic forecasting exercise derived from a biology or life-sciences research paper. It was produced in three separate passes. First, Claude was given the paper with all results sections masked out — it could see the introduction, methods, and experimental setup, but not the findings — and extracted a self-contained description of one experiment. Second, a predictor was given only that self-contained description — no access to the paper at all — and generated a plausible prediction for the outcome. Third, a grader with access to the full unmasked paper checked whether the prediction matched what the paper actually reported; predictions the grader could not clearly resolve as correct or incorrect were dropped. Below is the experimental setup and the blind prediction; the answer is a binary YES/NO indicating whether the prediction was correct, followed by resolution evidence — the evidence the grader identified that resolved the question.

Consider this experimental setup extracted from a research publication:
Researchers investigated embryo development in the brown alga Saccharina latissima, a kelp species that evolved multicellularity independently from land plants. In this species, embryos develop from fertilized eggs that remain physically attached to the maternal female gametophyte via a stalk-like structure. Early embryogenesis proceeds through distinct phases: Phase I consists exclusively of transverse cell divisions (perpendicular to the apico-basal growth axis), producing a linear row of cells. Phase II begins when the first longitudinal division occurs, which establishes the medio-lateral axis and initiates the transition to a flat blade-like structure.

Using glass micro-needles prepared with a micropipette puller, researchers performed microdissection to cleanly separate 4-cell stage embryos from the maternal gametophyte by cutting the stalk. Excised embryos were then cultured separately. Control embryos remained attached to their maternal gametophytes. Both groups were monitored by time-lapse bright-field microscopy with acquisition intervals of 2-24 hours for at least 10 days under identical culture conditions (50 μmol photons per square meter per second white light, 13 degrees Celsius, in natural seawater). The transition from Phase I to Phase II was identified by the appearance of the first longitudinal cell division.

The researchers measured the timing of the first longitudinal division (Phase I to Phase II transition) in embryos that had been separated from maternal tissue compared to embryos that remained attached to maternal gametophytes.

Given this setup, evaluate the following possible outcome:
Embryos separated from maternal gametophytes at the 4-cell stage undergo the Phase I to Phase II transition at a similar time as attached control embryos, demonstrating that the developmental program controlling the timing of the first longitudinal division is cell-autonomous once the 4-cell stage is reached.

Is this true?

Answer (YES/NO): NO